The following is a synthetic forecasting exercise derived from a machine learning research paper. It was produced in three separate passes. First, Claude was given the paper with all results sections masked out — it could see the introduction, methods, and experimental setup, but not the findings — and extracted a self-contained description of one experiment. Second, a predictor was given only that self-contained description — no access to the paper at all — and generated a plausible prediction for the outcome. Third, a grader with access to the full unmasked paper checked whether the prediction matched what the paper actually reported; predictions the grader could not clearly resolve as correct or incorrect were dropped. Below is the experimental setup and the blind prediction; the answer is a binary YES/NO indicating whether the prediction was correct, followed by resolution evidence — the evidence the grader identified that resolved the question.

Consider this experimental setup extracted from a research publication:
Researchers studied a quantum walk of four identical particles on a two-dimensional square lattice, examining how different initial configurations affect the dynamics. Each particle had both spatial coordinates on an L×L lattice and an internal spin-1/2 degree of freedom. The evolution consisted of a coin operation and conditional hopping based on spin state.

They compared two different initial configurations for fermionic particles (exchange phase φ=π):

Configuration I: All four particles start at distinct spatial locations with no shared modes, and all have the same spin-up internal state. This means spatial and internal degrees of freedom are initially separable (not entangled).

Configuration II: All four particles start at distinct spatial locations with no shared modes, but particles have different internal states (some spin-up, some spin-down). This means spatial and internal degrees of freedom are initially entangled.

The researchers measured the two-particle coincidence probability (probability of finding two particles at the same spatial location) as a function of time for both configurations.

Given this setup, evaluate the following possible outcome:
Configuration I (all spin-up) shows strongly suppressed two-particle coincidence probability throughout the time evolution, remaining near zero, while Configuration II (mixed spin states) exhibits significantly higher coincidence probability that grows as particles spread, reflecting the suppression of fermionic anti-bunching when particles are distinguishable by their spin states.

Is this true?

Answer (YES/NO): NO